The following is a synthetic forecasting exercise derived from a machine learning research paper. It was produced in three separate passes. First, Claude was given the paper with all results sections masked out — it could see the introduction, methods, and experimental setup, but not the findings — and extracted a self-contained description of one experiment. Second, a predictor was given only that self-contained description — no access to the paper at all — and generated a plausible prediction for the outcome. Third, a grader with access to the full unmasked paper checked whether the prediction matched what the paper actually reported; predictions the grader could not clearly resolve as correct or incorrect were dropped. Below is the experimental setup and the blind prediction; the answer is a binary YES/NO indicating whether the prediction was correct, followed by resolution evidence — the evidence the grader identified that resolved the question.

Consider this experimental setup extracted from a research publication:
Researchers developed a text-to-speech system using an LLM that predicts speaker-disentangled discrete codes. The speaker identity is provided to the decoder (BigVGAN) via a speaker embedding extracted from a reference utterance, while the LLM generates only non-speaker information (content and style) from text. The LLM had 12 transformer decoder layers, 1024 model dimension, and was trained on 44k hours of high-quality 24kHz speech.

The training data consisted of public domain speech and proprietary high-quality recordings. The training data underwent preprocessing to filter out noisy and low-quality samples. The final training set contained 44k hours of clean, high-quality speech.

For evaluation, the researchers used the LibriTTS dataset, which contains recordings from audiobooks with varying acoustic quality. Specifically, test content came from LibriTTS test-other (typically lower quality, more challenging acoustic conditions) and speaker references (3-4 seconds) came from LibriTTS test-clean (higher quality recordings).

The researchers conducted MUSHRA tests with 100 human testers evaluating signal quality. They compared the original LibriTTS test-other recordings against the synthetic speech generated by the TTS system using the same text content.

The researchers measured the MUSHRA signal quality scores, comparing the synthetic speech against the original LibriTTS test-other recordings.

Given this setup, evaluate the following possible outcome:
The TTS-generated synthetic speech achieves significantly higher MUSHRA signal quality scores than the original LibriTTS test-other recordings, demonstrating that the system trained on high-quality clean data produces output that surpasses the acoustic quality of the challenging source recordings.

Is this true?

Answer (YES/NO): YES